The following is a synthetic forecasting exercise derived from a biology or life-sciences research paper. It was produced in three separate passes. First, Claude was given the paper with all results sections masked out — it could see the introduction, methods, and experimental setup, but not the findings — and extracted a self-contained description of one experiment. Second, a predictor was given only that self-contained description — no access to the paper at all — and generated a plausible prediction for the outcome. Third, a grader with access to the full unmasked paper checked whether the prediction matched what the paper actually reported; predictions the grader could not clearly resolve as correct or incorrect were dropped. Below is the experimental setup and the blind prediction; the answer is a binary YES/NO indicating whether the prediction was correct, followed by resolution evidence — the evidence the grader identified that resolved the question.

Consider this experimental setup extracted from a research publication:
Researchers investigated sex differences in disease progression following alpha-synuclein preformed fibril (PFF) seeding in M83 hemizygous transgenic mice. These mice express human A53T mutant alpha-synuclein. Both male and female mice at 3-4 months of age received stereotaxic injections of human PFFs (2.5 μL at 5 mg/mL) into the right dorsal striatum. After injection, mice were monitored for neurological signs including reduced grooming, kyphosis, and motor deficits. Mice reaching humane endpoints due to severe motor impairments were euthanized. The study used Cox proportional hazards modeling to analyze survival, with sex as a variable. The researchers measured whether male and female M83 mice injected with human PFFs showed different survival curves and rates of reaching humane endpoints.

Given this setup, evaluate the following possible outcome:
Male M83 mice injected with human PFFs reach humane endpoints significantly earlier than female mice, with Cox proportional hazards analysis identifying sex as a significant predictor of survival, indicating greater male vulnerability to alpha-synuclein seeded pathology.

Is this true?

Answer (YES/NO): YES